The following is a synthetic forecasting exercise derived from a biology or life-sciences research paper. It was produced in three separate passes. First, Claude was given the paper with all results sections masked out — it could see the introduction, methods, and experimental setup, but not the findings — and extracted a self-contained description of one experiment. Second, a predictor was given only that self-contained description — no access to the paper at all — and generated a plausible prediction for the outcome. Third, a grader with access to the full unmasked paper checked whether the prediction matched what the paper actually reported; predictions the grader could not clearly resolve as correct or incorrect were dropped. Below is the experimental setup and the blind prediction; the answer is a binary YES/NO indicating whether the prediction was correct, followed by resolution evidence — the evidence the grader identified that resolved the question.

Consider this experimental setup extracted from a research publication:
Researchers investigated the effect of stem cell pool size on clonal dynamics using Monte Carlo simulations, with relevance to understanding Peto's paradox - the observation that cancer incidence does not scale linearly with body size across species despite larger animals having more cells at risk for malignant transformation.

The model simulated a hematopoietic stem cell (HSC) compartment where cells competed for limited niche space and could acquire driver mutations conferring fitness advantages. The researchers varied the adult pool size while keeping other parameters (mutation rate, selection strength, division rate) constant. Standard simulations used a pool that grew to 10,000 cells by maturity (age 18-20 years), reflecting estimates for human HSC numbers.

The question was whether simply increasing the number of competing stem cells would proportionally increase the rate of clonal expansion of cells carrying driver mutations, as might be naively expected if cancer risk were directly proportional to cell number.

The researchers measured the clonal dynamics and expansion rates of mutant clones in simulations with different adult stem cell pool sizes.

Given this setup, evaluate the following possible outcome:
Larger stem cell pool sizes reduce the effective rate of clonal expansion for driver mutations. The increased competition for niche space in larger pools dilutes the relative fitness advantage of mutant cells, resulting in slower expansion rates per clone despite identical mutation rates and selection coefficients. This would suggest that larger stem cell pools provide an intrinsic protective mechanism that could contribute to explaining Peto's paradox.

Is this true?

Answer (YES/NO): YES